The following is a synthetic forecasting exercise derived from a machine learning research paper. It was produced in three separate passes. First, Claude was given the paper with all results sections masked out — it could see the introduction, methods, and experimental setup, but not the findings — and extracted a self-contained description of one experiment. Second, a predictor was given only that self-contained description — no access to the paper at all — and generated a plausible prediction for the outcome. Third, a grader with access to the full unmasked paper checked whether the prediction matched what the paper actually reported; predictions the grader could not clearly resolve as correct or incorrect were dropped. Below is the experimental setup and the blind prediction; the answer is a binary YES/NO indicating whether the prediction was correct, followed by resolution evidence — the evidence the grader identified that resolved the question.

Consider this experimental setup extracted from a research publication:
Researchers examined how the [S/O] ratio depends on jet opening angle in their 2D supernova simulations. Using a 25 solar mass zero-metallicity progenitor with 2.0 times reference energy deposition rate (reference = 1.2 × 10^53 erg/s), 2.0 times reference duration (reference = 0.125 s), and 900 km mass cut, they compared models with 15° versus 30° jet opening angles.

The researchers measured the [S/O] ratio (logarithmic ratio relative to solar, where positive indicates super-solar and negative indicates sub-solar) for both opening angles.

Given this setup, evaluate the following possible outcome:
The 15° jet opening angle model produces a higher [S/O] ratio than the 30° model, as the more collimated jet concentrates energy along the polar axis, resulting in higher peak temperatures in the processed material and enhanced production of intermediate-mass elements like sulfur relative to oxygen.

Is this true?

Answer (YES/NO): NO